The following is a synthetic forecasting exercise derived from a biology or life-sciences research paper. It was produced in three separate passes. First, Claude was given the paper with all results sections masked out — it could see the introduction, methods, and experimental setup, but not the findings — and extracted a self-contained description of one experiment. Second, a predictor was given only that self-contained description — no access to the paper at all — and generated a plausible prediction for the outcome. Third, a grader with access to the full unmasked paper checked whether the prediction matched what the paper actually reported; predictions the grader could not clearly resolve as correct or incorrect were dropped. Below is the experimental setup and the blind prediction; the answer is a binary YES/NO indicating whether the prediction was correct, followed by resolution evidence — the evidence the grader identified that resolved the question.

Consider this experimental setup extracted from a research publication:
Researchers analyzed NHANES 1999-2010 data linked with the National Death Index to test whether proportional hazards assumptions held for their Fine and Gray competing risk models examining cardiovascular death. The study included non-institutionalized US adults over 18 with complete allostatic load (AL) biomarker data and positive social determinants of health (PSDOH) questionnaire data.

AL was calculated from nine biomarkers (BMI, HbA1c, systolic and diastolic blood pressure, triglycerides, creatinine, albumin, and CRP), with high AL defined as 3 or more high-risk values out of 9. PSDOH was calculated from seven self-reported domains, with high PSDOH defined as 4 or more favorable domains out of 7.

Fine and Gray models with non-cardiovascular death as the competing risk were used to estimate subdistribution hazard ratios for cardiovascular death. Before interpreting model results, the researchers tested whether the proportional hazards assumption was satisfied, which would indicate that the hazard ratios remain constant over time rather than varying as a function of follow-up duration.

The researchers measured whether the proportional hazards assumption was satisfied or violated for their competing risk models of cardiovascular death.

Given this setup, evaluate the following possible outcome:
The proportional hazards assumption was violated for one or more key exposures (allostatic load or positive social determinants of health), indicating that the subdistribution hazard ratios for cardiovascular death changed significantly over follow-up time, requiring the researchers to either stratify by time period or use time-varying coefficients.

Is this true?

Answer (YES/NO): NO